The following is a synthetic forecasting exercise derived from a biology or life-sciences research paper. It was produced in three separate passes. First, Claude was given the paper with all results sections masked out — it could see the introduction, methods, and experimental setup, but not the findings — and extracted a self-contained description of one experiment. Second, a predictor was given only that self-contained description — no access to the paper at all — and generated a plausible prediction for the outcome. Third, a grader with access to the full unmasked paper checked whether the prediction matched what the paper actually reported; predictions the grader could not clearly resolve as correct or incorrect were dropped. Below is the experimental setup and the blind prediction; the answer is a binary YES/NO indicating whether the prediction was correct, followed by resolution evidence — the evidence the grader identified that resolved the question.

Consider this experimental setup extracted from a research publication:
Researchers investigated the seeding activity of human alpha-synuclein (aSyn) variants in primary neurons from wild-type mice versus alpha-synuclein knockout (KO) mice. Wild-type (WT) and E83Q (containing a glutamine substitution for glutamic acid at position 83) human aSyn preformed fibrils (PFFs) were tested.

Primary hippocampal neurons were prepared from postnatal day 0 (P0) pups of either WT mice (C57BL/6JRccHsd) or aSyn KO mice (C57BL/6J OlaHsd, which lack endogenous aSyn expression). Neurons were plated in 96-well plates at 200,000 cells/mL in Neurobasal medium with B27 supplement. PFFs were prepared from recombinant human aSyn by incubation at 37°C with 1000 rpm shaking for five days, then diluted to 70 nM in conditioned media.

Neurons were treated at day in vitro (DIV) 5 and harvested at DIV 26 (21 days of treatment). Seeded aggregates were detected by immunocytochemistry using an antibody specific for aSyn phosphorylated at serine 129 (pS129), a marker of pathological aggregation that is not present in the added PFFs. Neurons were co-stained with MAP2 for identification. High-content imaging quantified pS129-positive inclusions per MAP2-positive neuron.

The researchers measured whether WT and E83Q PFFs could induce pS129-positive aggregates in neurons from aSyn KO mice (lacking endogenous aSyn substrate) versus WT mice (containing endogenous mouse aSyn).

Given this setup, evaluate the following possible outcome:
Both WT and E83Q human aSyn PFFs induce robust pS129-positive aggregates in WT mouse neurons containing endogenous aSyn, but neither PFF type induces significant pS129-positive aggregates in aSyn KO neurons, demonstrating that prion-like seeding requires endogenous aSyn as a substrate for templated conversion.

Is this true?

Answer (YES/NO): NO